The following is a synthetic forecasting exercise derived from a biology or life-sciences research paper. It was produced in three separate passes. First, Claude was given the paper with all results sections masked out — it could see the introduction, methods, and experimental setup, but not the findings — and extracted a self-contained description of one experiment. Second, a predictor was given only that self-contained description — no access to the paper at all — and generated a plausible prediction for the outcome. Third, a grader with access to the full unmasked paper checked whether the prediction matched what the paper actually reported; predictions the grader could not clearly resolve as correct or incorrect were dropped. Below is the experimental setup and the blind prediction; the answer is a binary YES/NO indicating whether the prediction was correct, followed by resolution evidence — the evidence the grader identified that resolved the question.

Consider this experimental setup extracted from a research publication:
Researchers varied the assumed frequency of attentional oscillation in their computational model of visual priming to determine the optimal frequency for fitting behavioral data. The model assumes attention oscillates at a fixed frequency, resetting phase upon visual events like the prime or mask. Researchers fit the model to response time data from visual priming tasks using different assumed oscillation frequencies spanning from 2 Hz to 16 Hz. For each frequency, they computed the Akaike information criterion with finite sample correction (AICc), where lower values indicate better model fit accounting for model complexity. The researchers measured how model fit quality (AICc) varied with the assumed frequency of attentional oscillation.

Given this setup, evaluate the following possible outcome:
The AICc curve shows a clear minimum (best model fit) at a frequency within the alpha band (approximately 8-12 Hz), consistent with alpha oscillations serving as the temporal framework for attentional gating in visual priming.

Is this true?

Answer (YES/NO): NO